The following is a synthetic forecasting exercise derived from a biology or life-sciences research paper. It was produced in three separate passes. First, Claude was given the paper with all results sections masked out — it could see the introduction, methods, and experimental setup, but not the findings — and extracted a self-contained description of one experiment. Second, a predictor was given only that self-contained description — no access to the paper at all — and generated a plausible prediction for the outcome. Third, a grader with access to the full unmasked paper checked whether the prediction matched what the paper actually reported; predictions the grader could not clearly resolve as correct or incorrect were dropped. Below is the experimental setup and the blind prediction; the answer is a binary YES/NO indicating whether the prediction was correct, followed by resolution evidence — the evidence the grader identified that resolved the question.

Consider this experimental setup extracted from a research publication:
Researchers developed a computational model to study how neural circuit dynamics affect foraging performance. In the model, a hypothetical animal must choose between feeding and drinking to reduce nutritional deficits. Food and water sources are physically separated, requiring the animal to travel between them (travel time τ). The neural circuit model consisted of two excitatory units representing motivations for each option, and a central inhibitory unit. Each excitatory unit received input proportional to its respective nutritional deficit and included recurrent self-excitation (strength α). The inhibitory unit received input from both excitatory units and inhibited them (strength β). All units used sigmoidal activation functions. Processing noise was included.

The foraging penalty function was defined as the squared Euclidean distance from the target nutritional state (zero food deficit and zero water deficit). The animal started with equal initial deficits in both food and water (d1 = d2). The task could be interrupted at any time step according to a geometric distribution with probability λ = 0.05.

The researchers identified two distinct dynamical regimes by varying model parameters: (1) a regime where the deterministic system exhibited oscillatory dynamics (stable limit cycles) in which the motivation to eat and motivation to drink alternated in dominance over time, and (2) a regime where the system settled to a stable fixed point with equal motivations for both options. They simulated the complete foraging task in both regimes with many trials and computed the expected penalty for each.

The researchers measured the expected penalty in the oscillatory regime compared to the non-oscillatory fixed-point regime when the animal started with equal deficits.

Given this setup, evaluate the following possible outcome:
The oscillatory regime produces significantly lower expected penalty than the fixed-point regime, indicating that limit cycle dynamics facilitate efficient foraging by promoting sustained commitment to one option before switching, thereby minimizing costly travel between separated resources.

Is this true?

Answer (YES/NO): YES